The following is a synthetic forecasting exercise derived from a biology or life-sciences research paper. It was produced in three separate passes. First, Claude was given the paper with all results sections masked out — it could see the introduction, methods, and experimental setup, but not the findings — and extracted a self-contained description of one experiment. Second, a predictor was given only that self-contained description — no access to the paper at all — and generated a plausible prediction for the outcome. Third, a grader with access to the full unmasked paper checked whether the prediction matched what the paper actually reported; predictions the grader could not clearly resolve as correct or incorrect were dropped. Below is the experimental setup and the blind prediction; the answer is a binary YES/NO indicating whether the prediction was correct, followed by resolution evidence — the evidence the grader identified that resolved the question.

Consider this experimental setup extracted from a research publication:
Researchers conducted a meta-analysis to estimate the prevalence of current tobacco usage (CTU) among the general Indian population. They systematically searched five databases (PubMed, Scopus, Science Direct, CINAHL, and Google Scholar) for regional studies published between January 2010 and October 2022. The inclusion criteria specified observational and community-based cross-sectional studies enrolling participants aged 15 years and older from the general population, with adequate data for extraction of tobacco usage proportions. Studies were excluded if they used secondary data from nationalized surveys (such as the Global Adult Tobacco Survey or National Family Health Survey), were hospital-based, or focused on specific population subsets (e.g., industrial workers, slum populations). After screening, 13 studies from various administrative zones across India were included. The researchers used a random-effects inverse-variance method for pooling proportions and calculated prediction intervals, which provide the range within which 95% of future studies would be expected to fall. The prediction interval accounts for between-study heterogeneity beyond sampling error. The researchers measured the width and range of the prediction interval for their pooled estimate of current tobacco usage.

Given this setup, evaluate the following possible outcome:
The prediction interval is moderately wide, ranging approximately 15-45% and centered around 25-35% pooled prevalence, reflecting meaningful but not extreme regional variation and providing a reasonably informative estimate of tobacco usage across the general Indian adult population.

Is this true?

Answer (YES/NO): NO